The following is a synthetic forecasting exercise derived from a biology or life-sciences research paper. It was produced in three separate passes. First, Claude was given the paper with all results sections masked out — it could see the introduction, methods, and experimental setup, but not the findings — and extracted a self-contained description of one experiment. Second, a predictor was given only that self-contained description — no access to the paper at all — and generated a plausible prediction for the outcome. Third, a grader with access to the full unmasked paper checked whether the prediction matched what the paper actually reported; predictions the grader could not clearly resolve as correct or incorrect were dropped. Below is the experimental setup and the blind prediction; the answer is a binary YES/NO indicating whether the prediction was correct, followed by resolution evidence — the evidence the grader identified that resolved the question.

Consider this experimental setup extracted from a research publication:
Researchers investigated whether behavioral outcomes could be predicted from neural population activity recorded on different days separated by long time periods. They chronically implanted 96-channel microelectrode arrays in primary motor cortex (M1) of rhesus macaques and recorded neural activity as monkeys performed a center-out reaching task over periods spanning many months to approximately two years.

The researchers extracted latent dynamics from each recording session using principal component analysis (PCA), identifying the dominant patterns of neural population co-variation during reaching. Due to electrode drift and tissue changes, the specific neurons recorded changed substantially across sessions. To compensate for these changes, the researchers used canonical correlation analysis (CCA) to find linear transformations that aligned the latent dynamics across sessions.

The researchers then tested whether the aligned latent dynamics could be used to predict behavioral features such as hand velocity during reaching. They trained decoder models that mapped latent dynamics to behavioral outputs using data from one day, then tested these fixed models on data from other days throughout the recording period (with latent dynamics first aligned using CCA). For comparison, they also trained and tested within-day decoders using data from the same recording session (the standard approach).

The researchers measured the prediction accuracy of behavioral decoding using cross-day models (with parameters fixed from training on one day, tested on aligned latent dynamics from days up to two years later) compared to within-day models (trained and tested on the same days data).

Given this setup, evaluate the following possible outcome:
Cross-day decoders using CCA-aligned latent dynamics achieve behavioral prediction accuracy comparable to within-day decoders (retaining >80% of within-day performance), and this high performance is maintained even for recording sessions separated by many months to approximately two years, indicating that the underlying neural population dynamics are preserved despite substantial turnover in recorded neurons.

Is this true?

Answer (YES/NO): YES